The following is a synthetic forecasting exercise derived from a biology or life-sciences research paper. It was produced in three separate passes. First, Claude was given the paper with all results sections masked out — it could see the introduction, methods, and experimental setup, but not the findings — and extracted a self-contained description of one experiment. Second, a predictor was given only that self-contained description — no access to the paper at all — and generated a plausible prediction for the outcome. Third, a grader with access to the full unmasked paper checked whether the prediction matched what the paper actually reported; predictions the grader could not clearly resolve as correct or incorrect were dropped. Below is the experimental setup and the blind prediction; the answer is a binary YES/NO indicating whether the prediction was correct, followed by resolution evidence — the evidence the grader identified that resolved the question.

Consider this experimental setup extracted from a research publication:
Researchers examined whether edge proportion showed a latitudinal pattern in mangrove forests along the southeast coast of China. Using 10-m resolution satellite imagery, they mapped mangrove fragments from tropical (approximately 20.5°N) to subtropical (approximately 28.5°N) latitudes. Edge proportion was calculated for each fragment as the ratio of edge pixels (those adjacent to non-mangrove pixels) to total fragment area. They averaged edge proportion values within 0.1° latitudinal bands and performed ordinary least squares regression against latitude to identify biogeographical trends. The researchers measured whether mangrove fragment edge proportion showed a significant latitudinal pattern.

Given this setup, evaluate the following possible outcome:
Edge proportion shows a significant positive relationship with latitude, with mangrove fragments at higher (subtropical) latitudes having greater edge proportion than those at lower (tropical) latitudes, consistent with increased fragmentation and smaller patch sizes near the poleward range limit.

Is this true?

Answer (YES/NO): YES